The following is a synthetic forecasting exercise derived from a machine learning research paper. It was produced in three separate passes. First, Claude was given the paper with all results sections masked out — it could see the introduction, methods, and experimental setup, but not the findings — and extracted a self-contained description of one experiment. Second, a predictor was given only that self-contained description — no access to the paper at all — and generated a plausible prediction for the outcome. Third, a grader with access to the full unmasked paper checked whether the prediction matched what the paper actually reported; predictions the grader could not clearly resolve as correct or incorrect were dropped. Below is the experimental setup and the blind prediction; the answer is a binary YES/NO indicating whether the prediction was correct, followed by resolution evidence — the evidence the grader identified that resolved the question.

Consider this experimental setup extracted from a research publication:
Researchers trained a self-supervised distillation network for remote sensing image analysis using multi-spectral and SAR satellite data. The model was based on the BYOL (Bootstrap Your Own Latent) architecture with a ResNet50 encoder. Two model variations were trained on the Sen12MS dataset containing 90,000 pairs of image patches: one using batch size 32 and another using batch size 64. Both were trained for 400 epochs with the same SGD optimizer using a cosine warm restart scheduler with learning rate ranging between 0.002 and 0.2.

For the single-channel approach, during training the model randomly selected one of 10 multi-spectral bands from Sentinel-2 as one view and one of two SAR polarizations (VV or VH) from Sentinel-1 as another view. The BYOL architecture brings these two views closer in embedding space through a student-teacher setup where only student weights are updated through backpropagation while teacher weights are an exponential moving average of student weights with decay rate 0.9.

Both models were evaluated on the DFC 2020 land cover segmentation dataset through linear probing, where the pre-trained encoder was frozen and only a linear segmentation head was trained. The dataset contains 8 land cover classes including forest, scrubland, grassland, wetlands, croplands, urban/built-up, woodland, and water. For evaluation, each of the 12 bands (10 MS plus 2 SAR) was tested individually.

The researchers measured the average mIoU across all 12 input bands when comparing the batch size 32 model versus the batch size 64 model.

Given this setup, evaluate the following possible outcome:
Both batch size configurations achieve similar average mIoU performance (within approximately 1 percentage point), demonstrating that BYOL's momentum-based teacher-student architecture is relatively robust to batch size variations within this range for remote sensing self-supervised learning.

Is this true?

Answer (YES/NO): YES